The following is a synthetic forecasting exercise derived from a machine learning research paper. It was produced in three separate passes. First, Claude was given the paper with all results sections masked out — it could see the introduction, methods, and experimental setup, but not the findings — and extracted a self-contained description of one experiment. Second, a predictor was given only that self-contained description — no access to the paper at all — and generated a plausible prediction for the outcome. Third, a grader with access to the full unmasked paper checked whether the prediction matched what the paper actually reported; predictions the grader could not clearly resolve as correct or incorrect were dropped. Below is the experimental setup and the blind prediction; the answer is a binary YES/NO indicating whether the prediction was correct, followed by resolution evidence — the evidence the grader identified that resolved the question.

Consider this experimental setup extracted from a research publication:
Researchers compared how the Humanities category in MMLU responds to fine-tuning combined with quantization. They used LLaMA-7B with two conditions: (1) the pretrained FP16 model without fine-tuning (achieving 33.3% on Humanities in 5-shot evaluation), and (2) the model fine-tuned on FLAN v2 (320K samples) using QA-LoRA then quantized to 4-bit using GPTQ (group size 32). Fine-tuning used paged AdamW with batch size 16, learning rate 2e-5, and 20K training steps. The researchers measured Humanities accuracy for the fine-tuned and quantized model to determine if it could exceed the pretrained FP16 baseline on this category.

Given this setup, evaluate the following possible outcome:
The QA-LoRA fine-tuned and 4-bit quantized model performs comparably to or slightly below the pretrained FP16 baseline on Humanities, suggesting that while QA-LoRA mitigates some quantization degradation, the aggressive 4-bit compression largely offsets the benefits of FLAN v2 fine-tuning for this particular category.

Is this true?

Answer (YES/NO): NO